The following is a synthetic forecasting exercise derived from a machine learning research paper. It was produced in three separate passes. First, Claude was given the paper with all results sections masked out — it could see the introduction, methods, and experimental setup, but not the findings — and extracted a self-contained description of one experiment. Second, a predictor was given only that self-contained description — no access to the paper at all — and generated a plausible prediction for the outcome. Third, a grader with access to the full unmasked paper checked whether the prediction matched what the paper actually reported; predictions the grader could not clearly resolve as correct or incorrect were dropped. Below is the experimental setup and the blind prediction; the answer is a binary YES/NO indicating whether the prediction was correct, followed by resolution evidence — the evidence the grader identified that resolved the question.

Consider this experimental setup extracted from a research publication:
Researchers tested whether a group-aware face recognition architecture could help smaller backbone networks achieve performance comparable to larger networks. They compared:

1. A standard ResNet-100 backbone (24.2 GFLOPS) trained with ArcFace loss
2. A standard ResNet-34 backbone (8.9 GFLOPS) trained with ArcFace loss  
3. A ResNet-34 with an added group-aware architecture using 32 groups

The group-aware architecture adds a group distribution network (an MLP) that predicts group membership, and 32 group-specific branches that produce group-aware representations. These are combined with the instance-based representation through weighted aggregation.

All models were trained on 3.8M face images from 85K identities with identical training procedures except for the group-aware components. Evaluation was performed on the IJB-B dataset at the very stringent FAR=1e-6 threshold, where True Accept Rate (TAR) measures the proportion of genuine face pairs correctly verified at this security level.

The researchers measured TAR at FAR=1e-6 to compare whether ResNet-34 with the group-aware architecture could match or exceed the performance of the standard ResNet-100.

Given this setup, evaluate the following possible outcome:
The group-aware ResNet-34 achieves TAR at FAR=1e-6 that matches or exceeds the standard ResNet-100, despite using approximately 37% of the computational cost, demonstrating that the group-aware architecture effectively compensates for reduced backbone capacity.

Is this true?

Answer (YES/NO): YES